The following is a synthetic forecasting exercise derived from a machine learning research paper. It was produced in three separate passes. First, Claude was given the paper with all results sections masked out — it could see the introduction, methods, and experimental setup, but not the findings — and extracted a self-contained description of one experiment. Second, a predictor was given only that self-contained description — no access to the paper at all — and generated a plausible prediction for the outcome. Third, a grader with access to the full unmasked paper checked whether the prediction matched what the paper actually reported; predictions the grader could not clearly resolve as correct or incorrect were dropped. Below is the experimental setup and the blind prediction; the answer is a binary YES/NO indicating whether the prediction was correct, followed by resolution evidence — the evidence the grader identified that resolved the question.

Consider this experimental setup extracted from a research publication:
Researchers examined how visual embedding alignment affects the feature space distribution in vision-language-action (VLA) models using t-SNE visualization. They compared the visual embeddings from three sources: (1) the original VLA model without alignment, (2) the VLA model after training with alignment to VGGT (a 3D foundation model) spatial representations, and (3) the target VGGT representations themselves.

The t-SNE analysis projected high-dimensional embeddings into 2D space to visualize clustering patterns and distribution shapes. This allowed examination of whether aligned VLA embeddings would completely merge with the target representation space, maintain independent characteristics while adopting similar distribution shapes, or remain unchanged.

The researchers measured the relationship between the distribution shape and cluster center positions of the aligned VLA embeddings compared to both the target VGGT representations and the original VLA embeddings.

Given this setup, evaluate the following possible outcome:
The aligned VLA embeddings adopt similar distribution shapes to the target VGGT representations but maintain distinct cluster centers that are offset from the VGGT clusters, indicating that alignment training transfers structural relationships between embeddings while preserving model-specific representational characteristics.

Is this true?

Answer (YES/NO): YES